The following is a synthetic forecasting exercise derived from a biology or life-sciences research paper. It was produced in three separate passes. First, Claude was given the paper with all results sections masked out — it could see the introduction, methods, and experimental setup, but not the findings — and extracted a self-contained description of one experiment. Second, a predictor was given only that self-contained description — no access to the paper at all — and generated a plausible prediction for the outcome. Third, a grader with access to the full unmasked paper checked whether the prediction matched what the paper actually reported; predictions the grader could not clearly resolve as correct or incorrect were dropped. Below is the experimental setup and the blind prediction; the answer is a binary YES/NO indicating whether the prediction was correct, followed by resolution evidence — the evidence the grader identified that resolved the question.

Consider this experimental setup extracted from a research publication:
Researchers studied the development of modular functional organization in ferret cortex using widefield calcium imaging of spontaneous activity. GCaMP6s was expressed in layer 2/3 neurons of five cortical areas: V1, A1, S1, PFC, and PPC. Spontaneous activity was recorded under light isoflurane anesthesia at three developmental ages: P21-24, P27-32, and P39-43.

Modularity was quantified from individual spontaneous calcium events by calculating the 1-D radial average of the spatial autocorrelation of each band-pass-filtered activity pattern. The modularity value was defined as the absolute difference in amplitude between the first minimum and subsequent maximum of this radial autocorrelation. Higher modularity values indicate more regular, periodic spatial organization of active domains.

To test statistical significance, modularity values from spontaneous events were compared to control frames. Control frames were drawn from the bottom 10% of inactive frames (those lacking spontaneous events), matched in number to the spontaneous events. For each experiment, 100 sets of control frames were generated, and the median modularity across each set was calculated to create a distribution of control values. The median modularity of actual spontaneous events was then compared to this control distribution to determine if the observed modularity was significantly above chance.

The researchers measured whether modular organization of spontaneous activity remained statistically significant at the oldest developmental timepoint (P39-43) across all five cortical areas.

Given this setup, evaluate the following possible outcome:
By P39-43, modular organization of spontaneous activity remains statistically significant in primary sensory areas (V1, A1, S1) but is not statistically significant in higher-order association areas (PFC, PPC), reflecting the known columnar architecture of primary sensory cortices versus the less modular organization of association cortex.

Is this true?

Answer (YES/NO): NO